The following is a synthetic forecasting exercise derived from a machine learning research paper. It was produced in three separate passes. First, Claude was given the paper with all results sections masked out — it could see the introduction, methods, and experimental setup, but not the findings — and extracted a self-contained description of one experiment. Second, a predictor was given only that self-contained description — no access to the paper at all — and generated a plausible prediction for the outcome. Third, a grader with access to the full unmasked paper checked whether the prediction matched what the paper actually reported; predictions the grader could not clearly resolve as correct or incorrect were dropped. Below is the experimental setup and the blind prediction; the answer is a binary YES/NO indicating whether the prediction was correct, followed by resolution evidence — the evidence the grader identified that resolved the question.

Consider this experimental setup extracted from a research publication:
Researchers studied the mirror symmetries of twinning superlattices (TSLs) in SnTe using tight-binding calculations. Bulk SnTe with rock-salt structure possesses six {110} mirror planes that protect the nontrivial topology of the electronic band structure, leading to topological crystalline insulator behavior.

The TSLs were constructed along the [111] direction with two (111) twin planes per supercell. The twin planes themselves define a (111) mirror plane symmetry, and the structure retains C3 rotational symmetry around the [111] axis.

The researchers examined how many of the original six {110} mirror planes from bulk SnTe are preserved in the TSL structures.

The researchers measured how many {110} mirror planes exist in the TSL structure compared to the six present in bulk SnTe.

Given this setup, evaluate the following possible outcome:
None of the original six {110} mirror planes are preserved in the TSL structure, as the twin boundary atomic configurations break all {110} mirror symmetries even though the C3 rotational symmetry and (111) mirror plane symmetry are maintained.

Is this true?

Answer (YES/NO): NO